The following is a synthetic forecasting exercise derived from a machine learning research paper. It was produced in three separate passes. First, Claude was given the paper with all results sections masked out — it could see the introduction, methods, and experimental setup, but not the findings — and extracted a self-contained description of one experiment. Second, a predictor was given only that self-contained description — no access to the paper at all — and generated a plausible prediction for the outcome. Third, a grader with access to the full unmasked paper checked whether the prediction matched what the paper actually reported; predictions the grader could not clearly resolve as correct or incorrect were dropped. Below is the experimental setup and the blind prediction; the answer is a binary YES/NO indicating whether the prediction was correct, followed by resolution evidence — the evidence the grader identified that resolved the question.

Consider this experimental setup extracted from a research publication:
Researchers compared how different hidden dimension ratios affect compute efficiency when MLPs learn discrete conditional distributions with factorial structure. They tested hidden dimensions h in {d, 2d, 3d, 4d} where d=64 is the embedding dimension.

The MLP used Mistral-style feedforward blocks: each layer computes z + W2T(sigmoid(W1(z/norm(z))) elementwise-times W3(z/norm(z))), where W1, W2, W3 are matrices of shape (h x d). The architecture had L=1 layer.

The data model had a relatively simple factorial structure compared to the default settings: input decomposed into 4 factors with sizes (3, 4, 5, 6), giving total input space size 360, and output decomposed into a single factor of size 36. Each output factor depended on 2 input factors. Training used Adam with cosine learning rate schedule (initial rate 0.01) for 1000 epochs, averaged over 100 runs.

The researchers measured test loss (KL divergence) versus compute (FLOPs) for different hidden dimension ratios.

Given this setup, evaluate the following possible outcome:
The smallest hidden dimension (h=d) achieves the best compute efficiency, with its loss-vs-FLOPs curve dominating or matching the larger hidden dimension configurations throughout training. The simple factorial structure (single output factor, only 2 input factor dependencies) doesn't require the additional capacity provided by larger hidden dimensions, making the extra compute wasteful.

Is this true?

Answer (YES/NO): YES